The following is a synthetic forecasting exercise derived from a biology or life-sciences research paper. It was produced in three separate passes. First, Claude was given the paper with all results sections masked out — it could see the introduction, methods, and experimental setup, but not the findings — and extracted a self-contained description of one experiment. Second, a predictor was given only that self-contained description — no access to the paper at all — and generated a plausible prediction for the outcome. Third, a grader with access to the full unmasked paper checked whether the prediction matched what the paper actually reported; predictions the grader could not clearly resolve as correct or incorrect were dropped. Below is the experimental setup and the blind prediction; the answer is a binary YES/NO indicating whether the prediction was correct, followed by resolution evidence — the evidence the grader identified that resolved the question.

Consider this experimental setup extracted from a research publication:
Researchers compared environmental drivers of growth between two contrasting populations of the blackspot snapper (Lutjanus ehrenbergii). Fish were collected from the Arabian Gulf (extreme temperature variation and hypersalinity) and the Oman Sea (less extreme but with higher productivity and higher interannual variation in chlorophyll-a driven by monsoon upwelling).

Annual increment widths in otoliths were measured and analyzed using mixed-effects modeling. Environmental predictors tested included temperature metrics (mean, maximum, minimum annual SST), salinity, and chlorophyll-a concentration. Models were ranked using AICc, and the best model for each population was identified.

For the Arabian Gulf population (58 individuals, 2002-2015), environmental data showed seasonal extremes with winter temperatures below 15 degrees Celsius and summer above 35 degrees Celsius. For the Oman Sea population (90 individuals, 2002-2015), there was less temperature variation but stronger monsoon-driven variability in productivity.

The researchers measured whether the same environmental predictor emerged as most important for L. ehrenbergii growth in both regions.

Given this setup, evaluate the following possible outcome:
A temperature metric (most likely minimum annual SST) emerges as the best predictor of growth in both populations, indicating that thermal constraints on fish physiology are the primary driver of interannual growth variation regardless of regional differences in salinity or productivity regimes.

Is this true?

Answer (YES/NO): NO